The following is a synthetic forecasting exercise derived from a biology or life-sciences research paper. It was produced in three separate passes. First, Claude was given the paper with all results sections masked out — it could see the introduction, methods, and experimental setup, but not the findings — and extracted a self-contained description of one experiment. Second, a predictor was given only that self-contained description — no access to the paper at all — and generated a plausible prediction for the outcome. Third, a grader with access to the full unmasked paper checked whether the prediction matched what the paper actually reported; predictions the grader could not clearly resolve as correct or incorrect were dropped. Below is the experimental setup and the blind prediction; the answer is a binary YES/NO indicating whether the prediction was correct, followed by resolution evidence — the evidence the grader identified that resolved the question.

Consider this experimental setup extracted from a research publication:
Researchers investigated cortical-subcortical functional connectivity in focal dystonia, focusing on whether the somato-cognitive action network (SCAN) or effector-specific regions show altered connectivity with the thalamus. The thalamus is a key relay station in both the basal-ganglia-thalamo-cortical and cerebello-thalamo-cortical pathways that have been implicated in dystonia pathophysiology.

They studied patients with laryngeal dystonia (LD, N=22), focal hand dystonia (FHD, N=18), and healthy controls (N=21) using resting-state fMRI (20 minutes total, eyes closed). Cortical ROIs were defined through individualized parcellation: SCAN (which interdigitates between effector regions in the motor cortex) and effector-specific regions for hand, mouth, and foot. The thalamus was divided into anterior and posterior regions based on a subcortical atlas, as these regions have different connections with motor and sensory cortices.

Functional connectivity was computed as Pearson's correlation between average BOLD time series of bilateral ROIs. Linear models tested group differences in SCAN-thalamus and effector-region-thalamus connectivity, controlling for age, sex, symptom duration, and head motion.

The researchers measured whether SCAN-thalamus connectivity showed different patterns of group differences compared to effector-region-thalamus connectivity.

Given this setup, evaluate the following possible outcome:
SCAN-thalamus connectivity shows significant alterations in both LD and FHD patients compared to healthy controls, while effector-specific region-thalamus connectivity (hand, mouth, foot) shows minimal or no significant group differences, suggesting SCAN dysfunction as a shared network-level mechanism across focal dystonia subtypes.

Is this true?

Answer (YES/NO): NO